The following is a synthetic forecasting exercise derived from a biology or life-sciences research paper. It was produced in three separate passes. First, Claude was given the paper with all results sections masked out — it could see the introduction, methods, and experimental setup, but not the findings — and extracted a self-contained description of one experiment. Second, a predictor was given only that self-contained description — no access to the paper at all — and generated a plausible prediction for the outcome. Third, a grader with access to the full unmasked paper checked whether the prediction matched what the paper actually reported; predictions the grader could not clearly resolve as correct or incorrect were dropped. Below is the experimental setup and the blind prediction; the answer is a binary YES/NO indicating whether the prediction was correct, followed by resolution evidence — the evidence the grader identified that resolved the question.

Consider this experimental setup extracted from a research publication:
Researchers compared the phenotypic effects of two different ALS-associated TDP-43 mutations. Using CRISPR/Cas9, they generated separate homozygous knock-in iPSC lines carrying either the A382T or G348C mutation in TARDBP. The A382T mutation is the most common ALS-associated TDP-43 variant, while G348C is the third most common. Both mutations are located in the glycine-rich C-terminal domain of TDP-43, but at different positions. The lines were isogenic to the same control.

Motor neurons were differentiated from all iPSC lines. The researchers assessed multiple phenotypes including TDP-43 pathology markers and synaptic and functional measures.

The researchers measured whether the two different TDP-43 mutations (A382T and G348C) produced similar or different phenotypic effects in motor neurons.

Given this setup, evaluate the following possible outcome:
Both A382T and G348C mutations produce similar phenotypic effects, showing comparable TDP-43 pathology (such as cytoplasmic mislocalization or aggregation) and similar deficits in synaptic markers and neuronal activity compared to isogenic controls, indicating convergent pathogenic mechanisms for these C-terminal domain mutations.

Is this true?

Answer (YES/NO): NO